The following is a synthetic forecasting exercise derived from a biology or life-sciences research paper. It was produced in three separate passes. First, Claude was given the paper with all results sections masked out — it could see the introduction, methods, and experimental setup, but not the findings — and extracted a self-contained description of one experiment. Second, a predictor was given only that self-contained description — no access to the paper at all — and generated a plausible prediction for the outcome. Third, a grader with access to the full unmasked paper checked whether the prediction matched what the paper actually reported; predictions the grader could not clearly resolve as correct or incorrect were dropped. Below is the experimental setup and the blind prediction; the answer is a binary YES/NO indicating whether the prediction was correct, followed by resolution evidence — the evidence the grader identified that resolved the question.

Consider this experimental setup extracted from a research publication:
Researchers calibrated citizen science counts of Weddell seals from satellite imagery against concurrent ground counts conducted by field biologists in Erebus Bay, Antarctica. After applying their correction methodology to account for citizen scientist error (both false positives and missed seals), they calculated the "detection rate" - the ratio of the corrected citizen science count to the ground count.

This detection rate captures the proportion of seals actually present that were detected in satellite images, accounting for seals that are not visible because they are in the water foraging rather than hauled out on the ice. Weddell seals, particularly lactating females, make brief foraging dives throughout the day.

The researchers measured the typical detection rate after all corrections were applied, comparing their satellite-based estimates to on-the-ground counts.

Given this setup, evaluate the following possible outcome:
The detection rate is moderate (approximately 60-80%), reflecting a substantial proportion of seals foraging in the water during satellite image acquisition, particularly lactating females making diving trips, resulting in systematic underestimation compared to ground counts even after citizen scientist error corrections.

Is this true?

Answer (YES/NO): YES